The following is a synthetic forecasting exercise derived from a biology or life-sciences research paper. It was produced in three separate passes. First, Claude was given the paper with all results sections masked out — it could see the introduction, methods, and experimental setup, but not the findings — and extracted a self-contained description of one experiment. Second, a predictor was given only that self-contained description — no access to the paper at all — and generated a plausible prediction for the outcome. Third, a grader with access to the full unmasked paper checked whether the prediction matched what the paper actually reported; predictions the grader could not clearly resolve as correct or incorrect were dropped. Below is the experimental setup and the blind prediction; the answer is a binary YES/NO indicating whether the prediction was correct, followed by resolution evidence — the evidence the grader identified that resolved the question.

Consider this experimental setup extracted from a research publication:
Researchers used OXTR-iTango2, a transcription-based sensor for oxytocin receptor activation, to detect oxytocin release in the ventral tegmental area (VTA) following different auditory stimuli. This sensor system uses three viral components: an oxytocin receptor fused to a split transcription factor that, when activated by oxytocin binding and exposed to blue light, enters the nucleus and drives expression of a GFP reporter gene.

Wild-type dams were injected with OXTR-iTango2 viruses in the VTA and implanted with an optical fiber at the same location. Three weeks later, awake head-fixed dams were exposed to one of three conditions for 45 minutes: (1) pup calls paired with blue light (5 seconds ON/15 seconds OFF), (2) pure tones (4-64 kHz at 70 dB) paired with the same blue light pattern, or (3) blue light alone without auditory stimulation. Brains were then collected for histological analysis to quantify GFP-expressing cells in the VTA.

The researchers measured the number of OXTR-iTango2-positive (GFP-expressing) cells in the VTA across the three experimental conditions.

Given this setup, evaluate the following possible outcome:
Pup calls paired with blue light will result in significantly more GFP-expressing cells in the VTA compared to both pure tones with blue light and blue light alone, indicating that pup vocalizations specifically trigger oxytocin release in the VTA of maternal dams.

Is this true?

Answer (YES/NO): YES